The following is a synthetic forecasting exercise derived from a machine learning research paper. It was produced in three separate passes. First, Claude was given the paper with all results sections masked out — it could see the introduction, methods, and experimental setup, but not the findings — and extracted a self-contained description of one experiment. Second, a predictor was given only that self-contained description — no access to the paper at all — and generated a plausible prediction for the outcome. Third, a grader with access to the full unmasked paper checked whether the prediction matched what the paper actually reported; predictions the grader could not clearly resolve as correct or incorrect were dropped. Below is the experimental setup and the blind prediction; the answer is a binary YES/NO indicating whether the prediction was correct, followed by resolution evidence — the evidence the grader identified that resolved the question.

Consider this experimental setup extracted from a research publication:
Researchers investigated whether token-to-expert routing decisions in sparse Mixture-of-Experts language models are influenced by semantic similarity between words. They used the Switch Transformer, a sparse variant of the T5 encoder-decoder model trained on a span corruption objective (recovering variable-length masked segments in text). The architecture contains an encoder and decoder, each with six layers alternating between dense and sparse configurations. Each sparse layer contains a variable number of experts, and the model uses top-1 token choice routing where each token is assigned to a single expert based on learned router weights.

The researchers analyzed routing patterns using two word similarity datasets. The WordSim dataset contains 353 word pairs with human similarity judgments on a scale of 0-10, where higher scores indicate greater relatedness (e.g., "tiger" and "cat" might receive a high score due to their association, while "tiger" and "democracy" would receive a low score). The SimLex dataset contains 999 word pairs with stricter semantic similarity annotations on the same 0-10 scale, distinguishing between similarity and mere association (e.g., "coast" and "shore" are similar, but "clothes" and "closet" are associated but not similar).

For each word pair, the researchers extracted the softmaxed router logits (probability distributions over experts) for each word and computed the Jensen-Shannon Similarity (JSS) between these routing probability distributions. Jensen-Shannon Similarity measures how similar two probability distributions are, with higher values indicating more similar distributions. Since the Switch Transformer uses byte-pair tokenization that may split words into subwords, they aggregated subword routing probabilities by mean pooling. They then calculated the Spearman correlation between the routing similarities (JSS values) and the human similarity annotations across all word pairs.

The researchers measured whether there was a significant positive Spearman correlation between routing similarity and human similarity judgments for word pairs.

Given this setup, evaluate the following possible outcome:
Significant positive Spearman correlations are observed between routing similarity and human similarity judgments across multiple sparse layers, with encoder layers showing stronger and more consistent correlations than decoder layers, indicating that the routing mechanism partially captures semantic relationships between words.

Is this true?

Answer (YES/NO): YES